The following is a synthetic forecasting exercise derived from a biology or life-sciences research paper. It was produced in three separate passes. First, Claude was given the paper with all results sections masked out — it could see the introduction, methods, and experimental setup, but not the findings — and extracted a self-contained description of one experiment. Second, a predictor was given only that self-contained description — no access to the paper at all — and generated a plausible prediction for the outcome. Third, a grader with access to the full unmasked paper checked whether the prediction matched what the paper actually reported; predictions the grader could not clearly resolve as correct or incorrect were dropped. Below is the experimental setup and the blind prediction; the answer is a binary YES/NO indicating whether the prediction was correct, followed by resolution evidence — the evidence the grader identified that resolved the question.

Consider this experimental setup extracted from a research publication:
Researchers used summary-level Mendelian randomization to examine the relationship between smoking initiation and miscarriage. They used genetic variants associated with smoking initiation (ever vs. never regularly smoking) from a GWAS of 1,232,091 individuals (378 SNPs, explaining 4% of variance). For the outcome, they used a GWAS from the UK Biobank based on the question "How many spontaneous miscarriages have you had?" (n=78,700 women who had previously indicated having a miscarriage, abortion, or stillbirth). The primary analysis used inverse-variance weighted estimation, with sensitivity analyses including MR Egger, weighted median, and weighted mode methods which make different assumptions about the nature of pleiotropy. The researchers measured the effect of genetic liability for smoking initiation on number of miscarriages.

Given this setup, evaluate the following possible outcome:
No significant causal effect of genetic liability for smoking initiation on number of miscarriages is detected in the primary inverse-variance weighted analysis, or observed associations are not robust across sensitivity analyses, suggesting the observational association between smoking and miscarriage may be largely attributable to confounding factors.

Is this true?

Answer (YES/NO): NO